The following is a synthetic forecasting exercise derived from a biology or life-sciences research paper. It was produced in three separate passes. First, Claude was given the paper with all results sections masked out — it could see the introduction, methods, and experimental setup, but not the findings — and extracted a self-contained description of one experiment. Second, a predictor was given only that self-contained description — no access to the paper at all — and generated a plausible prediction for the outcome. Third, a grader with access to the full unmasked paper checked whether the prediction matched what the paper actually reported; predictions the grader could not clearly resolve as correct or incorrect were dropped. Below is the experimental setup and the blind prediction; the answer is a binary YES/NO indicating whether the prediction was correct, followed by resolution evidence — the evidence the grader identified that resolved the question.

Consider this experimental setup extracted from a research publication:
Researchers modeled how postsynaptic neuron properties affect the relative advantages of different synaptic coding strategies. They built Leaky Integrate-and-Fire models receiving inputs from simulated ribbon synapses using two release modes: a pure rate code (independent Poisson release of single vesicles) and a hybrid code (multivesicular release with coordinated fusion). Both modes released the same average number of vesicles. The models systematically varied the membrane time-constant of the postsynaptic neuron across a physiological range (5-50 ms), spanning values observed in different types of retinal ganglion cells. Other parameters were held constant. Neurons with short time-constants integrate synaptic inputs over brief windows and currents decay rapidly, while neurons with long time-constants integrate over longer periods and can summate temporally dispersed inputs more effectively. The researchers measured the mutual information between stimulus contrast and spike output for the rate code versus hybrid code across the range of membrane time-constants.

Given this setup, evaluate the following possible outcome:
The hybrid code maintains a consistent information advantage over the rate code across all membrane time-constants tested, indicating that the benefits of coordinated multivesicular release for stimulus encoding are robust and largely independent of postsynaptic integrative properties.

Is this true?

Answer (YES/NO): NO